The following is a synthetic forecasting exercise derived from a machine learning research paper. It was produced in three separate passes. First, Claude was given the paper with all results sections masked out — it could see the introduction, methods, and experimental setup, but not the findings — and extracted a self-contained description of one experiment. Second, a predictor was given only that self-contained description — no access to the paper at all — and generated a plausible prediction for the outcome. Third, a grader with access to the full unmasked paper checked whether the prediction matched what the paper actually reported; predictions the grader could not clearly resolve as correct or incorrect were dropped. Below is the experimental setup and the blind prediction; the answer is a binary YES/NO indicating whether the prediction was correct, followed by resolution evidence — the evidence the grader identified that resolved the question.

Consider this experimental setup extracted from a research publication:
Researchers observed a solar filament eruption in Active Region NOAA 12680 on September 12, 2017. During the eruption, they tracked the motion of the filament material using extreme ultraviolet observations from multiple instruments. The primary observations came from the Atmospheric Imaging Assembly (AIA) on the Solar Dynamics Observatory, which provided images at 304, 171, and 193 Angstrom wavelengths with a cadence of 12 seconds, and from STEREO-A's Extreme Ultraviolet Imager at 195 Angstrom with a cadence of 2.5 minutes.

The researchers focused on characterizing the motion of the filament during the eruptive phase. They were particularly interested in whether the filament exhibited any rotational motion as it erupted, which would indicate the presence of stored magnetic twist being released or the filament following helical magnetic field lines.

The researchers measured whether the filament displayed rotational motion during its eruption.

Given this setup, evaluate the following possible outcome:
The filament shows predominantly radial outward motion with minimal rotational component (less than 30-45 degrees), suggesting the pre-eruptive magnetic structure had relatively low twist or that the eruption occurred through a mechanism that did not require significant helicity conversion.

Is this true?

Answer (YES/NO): NO